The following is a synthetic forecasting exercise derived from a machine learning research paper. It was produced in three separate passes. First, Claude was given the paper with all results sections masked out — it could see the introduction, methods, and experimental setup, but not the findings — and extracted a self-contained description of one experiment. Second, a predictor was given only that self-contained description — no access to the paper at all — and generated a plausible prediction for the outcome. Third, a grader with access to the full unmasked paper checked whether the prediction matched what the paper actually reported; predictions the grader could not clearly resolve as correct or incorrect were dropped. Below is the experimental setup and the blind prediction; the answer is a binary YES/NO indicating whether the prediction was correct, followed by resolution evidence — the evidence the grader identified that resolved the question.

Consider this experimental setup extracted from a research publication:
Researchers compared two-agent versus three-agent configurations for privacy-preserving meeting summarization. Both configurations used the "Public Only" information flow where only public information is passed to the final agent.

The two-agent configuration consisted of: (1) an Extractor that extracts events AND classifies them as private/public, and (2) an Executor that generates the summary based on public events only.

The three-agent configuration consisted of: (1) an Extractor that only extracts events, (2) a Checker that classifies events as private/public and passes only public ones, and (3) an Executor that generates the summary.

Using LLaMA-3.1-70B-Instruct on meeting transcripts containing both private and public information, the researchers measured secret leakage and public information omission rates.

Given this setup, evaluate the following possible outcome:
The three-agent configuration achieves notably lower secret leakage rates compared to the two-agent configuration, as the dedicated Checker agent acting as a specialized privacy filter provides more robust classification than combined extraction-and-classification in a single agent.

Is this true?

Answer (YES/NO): YES